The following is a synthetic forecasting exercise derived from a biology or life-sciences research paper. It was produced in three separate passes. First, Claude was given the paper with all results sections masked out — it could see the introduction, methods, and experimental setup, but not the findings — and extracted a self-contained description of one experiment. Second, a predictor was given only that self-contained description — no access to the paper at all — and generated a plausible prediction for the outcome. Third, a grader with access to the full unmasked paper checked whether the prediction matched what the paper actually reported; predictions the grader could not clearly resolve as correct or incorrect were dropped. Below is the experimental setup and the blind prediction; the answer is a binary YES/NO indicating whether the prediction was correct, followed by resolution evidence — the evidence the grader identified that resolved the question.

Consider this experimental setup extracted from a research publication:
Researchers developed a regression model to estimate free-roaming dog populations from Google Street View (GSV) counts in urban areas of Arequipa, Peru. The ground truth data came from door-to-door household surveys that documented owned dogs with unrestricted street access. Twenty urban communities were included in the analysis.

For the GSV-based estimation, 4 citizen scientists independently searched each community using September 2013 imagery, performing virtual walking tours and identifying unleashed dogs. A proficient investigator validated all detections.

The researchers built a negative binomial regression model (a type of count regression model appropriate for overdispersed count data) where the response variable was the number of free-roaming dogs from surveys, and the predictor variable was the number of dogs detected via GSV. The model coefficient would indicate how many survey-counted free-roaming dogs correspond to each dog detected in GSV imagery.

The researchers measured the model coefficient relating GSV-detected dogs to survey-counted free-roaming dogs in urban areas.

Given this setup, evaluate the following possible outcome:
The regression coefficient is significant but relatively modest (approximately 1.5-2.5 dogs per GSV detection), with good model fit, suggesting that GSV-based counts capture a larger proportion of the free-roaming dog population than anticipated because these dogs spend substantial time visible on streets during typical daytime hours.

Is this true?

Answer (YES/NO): NO